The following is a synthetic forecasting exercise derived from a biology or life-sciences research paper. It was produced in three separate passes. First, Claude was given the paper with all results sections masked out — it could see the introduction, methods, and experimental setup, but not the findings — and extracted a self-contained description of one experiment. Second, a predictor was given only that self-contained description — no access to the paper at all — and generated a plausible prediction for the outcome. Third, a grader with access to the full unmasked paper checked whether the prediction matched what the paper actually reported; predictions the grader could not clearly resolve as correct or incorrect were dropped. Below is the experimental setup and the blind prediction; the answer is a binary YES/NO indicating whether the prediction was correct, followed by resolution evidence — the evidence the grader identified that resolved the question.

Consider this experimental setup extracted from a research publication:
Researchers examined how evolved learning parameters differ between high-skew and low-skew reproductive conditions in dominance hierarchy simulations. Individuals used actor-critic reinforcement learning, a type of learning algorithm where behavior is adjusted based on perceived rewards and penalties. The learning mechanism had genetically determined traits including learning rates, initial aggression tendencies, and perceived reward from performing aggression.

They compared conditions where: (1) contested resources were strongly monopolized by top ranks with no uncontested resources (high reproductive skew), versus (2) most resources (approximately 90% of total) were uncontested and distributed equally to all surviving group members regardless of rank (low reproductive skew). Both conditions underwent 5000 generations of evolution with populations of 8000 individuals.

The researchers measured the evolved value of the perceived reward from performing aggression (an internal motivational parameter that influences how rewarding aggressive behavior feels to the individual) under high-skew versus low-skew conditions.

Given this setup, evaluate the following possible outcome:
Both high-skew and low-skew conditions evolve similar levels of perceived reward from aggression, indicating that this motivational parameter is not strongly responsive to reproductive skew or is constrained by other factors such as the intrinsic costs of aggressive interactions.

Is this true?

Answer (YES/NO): NO